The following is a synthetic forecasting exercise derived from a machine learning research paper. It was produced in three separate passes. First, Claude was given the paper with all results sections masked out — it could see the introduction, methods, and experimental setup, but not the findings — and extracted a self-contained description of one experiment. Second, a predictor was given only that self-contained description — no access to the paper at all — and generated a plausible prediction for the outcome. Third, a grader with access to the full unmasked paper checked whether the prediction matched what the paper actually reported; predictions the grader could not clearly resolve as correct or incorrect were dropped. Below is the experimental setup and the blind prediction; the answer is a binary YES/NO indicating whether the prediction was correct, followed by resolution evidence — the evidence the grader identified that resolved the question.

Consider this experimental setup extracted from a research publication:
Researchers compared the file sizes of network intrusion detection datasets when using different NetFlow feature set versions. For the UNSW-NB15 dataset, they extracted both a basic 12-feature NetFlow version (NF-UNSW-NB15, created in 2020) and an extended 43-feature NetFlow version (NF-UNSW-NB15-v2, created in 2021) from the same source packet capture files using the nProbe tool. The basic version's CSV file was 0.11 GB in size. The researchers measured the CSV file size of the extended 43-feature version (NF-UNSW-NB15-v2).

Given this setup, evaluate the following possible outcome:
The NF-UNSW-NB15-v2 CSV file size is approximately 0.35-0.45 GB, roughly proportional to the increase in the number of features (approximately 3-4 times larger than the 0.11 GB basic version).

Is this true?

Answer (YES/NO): YES